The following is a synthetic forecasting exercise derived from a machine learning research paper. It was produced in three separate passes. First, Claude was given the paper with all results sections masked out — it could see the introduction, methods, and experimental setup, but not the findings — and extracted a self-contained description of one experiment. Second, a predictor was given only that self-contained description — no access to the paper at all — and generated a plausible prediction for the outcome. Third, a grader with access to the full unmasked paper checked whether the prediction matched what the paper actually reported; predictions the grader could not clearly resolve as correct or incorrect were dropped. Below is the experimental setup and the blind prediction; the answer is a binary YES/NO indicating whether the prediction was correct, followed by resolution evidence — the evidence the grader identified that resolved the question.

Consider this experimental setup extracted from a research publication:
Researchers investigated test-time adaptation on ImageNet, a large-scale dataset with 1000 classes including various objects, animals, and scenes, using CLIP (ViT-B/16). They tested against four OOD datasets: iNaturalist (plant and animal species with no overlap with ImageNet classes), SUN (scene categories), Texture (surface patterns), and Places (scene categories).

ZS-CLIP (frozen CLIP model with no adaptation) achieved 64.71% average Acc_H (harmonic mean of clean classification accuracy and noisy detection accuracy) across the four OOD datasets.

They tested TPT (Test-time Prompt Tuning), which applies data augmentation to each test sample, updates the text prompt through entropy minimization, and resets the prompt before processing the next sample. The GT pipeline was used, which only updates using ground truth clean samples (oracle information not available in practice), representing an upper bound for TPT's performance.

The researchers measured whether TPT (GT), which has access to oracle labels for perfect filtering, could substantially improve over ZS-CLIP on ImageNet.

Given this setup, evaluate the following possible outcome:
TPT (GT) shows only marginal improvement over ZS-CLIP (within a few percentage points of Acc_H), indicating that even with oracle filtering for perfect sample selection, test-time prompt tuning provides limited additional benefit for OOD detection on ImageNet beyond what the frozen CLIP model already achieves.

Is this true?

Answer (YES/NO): NO